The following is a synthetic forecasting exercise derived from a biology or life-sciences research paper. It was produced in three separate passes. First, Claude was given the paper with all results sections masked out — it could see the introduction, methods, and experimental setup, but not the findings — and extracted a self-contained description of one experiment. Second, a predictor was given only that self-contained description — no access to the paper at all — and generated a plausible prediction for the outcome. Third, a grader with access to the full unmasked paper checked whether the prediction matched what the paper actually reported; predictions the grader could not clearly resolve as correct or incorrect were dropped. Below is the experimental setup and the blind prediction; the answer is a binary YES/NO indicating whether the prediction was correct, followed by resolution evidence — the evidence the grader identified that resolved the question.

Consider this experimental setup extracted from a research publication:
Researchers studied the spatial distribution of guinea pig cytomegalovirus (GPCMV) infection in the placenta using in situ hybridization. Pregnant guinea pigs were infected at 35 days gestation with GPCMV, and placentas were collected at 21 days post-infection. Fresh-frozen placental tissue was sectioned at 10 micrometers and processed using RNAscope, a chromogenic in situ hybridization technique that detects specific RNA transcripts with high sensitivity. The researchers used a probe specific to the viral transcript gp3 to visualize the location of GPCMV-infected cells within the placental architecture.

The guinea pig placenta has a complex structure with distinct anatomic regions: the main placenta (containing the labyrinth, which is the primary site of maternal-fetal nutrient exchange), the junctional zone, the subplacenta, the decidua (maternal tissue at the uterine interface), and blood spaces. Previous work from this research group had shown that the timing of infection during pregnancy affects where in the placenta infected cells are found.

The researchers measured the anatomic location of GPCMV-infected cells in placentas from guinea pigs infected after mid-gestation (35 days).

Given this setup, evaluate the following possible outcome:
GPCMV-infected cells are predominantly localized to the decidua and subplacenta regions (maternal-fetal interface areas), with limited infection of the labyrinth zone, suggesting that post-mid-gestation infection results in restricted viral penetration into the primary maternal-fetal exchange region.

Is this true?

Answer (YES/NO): NO